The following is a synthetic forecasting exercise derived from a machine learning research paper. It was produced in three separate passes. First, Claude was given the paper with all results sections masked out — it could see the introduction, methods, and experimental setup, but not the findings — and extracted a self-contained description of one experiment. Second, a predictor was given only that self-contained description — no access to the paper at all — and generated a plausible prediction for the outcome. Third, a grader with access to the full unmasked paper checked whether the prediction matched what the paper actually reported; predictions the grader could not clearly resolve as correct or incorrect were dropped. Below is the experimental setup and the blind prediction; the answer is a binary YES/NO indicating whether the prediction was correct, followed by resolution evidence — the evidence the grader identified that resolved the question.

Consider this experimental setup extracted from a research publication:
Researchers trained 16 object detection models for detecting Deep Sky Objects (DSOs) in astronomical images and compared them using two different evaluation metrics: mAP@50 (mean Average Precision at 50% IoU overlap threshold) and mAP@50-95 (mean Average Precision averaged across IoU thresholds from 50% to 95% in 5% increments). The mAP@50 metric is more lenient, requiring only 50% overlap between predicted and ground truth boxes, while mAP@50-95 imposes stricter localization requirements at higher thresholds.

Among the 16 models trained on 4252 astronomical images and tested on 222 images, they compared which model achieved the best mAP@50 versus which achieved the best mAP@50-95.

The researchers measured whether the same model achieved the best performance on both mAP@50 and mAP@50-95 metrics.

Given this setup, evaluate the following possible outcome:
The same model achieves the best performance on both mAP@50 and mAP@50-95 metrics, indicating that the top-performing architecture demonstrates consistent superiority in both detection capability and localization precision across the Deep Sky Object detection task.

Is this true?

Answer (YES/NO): YES